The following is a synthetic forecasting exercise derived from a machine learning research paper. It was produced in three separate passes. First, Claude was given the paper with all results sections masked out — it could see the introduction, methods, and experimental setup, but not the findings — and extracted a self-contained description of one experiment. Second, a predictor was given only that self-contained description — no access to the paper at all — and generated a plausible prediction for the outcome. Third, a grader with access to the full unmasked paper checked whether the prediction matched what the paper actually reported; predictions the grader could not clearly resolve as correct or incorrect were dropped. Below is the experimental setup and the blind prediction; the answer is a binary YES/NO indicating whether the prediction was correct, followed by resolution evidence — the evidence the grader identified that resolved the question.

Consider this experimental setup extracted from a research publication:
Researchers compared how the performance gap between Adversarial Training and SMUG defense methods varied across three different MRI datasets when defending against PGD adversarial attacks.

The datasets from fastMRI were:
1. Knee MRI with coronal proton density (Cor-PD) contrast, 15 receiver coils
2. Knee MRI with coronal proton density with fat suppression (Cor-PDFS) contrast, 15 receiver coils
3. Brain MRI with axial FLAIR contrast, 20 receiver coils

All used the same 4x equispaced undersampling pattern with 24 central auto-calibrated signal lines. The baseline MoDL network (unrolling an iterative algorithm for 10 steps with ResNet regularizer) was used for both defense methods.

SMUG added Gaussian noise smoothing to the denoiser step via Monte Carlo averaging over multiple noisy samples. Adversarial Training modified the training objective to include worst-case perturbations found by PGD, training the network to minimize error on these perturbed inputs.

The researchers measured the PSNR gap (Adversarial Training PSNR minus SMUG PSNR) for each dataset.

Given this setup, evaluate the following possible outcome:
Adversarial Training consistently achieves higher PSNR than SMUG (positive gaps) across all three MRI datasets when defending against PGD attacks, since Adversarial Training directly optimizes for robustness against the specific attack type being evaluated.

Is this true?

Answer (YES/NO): YES